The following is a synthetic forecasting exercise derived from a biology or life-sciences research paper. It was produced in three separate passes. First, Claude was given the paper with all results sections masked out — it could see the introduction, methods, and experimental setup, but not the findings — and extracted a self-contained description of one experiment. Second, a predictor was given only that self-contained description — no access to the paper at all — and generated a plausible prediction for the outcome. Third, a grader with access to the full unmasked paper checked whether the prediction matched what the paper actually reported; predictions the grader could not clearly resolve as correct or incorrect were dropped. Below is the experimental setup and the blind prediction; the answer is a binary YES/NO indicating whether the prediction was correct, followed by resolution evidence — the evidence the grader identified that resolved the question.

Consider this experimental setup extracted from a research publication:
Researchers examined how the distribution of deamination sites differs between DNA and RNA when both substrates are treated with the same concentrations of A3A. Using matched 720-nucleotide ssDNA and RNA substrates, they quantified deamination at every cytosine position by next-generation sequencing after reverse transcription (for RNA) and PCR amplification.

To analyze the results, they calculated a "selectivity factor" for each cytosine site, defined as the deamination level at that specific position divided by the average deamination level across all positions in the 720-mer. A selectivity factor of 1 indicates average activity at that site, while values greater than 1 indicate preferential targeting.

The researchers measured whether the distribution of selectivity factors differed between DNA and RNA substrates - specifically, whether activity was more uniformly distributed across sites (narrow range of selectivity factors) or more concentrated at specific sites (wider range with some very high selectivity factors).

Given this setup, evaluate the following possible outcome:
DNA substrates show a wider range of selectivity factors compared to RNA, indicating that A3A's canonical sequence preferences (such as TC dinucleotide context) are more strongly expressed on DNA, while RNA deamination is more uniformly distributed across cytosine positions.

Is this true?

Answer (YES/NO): NO